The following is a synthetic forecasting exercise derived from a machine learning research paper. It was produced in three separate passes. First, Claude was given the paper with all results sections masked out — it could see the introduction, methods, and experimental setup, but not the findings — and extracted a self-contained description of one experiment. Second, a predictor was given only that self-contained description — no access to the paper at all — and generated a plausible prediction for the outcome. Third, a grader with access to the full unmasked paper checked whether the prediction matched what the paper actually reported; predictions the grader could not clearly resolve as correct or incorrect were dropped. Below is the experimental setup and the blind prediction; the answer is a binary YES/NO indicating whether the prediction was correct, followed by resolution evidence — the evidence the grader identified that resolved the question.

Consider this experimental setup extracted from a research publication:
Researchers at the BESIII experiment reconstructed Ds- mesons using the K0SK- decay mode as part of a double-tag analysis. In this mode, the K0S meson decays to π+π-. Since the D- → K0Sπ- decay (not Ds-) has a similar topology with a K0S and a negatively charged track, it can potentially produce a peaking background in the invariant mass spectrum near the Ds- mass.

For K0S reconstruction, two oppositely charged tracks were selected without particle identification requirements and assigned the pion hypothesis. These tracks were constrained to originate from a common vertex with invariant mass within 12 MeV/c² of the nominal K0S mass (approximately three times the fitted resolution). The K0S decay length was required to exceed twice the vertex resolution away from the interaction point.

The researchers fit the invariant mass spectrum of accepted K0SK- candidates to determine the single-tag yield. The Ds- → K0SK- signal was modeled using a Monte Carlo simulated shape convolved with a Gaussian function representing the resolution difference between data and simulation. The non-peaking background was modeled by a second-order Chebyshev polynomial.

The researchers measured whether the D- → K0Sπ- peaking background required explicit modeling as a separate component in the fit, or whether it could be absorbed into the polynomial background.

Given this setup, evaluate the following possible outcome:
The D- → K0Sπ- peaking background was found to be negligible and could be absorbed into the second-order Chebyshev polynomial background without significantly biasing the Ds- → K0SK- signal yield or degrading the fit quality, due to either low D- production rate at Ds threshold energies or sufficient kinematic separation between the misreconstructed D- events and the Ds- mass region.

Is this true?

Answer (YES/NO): NO